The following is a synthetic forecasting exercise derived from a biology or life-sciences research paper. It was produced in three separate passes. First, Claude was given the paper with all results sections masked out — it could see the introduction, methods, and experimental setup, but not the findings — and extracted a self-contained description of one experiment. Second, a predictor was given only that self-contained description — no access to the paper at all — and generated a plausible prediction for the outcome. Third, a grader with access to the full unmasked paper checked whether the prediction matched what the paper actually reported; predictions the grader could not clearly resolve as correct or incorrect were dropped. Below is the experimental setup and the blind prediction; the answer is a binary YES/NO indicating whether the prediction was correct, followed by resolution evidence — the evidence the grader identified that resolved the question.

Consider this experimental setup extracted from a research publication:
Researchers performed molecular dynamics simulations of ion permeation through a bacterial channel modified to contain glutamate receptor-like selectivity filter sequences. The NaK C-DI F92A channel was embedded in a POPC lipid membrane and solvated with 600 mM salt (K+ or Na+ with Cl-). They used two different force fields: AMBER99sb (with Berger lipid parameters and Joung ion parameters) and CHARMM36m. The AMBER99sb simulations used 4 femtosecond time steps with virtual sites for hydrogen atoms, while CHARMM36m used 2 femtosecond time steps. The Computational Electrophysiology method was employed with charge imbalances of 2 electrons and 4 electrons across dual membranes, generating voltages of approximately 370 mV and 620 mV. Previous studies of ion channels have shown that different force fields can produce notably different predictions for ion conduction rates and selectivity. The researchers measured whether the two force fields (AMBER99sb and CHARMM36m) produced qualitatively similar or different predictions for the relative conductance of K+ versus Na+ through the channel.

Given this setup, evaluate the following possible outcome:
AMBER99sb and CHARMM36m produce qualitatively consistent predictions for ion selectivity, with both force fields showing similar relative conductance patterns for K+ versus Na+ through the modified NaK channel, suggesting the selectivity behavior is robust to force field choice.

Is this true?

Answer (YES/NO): YES